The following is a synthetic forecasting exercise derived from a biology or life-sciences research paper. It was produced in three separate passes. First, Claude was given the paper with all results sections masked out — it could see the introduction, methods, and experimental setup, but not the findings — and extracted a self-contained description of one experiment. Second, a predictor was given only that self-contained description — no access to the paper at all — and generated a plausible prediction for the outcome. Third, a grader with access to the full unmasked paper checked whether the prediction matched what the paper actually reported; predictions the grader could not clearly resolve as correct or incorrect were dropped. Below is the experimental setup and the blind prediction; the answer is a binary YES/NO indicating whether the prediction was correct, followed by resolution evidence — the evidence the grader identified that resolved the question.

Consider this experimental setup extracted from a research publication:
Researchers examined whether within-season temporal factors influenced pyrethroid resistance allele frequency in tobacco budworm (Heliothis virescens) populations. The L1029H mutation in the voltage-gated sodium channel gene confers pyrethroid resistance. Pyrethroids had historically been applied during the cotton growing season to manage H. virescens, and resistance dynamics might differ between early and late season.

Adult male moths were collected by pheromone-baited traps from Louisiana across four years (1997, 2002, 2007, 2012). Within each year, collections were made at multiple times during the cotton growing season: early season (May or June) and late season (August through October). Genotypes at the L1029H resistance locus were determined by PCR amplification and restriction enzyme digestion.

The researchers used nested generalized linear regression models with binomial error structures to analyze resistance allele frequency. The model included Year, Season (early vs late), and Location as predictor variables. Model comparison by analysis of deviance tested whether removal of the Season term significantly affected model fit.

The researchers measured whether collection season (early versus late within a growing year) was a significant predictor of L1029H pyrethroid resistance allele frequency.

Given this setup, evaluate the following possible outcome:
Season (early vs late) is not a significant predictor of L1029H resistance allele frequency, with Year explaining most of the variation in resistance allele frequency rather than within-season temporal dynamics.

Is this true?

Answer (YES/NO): YES